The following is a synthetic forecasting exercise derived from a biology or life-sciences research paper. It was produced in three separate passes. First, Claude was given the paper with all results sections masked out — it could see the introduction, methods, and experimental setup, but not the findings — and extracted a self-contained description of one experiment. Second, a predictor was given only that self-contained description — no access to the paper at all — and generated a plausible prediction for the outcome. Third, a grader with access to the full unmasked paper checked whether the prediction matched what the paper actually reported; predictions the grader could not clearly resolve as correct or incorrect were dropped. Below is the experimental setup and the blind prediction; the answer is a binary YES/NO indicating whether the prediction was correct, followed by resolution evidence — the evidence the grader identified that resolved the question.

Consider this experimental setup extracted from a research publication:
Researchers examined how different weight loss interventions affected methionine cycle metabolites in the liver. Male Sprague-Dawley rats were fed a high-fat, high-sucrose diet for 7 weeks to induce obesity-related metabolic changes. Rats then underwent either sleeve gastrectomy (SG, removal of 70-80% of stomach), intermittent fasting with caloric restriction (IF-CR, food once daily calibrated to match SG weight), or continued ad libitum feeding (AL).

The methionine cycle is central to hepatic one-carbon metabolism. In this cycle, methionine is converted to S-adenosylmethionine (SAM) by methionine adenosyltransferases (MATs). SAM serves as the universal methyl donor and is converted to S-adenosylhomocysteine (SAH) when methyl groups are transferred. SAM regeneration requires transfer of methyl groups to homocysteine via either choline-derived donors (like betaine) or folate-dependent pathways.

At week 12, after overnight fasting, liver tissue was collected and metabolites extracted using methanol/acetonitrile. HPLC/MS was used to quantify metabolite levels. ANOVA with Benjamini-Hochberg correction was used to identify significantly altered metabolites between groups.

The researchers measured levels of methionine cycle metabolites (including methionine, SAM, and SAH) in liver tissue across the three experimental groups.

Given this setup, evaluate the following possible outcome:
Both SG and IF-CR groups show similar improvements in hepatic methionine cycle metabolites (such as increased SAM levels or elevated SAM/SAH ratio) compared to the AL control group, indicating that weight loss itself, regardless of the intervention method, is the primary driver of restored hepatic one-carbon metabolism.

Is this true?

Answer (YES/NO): NO